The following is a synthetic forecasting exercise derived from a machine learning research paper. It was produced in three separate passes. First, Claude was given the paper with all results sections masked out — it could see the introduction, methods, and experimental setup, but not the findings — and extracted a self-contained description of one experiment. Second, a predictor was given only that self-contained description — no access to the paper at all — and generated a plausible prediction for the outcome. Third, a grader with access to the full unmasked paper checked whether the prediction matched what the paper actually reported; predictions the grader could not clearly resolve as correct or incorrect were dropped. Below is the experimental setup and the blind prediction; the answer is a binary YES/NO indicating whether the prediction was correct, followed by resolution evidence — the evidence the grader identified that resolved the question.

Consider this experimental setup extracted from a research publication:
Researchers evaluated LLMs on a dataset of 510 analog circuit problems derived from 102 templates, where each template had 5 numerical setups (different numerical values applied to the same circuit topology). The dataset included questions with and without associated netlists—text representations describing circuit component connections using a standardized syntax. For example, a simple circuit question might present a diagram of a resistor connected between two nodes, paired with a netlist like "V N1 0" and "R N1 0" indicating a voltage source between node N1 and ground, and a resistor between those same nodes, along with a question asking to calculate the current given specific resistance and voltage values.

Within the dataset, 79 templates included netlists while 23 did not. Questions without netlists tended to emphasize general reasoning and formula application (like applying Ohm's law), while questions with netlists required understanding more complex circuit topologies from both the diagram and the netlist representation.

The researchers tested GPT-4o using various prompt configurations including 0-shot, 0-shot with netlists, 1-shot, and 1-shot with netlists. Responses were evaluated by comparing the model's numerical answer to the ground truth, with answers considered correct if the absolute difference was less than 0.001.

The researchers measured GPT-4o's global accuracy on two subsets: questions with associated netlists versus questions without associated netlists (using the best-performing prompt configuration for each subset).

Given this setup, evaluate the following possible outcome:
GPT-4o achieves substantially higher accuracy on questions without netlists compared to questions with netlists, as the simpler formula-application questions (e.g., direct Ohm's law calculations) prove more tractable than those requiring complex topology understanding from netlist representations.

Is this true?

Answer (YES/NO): YES